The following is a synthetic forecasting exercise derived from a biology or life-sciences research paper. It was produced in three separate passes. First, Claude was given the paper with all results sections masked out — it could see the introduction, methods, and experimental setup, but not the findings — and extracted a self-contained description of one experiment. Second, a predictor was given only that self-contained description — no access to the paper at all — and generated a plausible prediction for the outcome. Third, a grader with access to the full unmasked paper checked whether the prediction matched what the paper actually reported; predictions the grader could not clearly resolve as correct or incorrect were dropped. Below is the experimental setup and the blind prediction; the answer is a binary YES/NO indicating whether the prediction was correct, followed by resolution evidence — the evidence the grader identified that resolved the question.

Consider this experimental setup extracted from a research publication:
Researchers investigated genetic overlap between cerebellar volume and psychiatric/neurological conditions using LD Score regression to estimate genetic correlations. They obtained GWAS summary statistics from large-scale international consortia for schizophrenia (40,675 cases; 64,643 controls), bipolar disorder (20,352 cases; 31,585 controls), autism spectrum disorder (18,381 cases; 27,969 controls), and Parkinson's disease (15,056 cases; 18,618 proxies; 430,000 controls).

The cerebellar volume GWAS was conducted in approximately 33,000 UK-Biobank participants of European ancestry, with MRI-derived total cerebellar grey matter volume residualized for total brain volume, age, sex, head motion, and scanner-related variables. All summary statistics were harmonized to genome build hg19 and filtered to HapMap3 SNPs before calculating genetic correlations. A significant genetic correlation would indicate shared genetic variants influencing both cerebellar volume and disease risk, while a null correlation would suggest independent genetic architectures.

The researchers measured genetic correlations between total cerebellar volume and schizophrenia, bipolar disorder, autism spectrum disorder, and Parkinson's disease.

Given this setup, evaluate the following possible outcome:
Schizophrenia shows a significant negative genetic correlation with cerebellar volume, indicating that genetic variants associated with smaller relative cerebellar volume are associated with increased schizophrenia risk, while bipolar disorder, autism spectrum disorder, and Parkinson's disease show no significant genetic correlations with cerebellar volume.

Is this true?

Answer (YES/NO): NO